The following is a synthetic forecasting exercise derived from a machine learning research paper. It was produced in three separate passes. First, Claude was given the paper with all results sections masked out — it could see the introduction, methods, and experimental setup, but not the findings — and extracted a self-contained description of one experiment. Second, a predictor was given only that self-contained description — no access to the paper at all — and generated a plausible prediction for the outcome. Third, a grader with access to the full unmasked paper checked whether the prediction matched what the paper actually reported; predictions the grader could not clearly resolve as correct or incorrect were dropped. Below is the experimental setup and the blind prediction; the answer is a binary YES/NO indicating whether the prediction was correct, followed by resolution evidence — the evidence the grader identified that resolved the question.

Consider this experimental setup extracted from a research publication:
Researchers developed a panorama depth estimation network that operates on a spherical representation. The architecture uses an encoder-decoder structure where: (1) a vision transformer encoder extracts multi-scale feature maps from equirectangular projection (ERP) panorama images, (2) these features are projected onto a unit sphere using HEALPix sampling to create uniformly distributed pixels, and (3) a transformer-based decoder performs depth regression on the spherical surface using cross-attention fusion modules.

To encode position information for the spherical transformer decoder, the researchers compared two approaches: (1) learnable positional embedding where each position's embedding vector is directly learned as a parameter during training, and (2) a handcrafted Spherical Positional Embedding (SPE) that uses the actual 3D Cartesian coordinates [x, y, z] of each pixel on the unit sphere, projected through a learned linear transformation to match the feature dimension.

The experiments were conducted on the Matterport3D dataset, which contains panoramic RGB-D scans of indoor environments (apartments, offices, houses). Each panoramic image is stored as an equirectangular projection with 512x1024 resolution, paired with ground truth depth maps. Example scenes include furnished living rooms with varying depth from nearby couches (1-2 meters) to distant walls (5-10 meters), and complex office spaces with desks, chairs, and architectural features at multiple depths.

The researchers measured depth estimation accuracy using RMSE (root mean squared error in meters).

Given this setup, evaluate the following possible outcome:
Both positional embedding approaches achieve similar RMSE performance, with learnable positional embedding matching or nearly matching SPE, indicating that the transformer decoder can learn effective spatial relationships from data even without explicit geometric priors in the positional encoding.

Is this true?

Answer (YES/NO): NO